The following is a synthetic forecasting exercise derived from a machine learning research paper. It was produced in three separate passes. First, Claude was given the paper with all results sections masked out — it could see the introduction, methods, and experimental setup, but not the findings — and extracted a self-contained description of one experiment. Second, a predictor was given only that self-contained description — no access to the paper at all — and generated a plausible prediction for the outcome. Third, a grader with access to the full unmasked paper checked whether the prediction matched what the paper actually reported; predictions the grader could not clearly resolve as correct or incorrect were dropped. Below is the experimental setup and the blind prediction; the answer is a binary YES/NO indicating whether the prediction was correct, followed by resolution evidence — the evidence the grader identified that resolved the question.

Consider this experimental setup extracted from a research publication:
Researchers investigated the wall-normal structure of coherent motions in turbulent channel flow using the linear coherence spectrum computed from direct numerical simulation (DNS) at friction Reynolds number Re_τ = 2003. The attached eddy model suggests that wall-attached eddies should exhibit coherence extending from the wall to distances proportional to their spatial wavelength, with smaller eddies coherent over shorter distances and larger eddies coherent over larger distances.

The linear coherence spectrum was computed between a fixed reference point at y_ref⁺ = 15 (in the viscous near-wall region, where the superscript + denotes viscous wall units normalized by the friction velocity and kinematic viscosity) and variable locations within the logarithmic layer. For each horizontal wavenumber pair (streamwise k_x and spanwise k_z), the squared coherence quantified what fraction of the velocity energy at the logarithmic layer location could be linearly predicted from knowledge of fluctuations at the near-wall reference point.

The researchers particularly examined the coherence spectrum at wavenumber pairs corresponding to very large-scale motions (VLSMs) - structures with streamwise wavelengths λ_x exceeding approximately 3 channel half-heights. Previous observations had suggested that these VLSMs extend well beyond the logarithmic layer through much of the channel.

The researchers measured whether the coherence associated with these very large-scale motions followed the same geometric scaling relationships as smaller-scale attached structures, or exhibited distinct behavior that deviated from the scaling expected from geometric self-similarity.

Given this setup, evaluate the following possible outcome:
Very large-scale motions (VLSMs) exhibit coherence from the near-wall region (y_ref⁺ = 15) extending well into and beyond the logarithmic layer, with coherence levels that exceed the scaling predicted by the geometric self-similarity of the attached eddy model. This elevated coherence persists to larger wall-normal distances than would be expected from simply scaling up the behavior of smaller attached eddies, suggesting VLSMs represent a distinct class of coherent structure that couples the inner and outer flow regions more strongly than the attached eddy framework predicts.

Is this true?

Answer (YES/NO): YES